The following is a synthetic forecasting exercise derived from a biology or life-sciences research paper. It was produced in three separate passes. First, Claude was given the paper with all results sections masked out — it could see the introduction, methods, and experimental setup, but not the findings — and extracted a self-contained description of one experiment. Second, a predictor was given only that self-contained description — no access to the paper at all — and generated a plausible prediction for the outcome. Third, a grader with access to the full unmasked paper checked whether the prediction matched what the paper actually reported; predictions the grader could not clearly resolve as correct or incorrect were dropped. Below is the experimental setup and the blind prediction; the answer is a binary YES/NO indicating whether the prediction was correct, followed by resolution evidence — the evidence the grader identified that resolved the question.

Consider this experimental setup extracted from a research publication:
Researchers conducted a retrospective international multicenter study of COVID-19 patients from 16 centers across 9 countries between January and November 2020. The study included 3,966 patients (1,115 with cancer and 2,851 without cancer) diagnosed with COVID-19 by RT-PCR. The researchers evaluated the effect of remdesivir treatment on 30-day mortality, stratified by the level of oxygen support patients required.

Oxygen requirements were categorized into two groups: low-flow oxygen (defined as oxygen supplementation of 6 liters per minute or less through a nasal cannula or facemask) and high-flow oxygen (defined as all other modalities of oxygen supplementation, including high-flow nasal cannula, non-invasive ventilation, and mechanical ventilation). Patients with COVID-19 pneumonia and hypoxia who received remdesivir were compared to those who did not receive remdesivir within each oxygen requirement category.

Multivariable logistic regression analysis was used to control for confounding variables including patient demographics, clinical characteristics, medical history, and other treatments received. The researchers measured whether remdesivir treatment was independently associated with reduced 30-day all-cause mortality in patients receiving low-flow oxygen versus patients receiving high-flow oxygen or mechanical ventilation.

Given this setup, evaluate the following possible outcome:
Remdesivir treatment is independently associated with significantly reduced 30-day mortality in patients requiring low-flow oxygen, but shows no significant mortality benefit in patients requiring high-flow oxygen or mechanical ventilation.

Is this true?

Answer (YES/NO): YES